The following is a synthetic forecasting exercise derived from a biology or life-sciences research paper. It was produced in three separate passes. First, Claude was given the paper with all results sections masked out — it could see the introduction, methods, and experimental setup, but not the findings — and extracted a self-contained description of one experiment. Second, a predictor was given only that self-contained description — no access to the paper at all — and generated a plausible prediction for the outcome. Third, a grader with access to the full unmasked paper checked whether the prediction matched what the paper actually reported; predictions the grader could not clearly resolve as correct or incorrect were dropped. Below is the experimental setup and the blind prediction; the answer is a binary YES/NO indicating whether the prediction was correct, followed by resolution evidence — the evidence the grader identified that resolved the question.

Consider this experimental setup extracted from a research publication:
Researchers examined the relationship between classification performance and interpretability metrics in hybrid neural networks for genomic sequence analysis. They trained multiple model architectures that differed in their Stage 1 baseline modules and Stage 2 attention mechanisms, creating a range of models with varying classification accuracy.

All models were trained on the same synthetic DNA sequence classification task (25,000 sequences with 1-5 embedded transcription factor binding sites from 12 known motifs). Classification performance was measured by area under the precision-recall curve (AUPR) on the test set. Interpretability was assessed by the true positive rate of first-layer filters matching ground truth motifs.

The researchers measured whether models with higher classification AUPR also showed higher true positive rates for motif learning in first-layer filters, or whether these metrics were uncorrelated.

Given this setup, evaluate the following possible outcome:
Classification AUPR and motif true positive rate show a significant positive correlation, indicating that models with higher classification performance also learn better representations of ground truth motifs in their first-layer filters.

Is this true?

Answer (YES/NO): NO